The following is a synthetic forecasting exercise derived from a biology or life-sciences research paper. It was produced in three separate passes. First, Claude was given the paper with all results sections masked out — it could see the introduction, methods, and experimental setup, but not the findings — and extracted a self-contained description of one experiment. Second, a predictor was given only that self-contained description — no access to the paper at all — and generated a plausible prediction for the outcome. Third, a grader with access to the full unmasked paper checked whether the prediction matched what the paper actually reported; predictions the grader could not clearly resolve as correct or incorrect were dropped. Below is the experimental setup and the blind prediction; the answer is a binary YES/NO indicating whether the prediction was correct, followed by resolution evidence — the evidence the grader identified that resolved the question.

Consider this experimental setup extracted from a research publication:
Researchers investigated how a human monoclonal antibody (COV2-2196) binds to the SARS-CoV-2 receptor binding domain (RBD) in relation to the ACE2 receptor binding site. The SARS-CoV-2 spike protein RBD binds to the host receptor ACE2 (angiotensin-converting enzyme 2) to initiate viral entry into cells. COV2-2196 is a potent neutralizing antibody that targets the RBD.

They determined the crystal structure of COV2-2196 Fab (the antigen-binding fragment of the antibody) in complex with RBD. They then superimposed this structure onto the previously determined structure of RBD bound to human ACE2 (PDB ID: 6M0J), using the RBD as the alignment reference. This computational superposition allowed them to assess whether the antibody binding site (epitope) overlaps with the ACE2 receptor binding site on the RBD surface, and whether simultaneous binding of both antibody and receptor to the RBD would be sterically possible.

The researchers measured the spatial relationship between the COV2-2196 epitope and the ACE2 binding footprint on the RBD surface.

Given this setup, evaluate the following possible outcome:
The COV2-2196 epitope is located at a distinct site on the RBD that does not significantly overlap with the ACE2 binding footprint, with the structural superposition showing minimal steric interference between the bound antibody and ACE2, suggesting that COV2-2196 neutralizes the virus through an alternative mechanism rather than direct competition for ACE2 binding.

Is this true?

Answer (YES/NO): NO